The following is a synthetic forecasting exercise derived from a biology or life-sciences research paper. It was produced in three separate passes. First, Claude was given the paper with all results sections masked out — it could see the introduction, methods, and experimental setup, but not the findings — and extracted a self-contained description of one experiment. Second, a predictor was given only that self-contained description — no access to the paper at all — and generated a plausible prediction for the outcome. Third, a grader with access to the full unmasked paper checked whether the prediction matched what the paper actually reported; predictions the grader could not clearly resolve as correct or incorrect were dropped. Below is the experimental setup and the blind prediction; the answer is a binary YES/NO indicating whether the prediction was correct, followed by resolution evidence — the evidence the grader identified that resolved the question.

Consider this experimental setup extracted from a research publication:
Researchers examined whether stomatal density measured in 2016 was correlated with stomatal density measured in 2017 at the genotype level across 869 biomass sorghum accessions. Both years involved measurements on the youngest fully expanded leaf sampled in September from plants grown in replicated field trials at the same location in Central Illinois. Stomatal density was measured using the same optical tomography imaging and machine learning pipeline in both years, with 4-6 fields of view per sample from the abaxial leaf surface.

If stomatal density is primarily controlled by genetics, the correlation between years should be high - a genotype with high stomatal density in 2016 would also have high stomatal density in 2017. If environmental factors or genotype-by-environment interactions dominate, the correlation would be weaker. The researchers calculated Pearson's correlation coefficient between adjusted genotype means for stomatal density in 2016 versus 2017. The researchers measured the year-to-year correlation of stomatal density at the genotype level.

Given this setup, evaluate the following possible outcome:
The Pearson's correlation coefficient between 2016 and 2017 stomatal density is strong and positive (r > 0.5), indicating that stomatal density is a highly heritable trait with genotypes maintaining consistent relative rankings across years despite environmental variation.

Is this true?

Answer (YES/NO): NO